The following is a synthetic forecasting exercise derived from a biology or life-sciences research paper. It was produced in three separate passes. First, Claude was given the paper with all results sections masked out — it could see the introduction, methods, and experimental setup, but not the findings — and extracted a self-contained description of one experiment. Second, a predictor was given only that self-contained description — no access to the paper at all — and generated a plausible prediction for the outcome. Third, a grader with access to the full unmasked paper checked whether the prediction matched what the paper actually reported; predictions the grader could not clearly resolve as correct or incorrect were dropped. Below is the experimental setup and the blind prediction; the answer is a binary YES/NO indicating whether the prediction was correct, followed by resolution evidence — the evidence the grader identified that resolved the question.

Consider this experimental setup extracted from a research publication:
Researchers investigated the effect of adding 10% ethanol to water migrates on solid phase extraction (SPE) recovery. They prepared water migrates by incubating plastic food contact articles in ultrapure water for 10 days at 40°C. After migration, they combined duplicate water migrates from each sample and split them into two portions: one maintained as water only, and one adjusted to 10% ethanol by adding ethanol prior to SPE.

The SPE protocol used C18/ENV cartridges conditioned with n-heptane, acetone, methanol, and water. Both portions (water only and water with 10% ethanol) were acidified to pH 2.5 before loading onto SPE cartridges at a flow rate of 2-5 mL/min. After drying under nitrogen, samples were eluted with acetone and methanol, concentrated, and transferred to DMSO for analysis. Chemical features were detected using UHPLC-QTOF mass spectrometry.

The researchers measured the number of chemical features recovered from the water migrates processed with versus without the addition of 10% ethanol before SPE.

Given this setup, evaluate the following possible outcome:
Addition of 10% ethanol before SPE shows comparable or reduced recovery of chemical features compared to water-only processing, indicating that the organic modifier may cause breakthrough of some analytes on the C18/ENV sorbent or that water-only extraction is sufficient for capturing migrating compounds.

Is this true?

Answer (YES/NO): NO